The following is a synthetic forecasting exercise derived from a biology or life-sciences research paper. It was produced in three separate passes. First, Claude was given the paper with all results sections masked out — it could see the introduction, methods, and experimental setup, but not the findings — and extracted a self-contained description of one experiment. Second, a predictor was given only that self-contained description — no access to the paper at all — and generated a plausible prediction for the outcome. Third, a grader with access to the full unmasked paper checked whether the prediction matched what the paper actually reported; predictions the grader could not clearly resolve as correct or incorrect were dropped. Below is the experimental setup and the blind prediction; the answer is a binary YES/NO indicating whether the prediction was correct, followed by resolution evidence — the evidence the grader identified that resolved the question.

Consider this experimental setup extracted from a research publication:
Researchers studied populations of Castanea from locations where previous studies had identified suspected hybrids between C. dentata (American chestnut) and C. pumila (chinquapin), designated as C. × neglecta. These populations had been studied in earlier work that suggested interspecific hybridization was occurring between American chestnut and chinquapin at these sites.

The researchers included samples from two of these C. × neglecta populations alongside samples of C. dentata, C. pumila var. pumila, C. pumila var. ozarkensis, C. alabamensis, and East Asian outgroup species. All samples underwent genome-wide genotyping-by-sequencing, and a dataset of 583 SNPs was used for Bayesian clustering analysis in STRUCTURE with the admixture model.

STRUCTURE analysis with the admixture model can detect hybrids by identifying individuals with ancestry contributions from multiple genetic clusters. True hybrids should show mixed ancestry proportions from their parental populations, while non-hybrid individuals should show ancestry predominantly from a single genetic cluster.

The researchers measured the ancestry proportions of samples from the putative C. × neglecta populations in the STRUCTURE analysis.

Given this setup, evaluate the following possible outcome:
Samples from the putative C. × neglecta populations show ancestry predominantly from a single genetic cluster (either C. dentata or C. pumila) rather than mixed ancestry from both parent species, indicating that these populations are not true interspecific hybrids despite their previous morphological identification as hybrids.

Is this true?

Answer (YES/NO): YES